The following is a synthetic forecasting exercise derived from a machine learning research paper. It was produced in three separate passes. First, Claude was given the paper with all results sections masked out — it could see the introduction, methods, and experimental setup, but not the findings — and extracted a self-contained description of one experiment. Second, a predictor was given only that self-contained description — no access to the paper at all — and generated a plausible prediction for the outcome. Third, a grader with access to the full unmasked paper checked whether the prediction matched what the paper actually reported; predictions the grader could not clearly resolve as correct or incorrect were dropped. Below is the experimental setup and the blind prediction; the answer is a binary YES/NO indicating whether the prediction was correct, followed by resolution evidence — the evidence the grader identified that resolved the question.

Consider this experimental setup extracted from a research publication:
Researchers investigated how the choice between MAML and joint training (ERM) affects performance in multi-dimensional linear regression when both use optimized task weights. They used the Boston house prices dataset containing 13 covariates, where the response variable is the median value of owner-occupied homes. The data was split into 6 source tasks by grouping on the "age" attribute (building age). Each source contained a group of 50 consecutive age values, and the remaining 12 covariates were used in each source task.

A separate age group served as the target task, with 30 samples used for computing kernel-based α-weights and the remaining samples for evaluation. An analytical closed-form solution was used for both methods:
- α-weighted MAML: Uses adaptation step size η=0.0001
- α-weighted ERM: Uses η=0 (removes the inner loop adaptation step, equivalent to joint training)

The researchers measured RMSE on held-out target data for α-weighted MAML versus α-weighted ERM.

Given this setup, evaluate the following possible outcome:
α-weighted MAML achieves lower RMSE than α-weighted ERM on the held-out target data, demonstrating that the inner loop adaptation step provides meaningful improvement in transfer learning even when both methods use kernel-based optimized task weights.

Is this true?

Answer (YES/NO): NO